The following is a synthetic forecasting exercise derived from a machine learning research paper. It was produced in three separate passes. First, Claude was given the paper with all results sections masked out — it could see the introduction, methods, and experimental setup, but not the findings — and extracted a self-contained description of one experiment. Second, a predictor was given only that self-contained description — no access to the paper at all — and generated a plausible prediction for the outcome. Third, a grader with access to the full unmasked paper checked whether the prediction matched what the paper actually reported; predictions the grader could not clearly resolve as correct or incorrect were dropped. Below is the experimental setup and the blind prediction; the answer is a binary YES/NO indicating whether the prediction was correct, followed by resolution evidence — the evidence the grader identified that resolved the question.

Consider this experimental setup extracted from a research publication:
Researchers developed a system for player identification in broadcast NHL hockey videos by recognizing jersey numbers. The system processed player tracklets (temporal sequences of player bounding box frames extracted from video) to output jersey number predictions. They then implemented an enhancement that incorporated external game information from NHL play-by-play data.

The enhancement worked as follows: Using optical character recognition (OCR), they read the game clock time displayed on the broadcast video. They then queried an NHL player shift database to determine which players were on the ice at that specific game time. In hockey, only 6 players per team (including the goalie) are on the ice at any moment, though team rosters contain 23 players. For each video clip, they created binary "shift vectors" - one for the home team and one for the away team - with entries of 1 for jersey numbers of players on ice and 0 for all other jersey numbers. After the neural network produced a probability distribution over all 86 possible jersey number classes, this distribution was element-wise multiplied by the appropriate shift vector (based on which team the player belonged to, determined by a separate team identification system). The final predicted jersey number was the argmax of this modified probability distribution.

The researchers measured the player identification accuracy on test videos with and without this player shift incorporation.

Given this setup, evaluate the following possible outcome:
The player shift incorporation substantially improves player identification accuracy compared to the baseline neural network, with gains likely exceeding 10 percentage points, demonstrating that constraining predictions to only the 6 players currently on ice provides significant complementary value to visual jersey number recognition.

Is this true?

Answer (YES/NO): NO